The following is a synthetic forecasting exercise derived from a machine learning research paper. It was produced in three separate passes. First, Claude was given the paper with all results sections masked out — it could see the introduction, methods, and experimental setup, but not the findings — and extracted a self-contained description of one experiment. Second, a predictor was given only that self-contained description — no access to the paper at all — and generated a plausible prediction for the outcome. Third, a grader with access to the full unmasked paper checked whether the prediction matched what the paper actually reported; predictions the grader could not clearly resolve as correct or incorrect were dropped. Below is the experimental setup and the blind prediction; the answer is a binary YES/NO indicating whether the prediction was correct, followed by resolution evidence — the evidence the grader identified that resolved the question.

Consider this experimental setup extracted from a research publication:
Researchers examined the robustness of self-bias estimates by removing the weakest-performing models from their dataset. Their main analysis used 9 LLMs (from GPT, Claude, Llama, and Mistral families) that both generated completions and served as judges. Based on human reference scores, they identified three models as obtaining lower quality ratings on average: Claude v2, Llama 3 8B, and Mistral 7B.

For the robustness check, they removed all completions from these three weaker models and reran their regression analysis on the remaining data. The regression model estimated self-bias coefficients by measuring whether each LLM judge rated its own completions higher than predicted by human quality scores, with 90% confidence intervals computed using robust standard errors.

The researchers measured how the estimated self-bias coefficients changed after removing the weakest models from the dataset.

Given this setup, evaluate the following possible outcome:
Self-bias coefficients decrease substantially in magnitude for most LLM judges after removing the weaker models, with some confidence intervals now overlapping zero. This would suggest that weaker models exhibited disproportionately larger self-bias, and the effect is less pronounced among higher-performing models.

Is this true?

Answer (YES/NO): NO